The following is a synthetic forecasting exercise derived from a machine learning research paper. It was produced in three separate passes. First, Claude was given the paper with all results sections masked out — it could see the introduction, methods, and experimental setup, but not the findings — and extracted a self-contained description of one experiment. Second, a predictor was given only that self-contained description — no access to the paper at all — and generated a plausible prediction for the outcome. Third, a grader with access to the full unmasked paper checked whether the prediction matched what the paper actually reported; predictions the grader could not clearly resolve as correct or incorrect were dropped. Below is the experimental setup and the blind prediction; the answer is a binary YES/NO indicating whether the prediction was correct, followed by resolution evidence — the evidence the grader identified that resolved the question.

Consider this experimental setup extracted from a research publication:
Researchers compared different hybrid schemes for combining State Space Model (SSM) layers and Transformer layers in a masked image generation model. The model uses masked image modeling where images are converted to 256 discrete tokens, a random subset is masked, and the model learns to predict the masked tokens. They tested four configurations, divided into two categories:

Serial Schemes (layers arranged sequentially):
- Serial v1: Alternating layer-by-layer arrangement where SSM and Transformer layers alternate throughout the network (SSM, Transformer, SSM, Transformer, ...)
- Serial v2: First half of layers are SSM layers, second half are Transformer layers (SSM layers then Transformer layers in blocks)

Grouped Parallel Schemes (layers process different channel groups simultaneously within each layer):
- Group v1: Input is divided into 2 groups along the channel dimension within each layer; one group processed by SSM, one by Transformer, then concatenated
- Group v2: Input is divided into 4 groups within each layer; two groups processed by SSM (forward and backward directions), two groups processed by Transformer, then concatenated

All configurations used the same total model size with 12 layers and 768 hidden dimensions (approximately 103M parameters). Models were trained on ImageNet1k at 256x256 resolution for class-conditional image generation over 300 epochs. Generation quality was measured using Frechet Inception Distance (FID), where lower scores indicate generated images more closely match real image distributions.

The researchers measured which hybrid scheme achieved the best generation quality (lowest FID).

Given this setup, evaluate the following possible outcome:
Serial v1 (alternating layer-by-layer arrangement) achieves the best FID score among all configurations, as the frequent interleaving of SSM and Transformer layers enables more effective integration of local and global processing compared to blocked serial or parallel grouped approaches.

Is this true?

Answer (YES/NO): NO